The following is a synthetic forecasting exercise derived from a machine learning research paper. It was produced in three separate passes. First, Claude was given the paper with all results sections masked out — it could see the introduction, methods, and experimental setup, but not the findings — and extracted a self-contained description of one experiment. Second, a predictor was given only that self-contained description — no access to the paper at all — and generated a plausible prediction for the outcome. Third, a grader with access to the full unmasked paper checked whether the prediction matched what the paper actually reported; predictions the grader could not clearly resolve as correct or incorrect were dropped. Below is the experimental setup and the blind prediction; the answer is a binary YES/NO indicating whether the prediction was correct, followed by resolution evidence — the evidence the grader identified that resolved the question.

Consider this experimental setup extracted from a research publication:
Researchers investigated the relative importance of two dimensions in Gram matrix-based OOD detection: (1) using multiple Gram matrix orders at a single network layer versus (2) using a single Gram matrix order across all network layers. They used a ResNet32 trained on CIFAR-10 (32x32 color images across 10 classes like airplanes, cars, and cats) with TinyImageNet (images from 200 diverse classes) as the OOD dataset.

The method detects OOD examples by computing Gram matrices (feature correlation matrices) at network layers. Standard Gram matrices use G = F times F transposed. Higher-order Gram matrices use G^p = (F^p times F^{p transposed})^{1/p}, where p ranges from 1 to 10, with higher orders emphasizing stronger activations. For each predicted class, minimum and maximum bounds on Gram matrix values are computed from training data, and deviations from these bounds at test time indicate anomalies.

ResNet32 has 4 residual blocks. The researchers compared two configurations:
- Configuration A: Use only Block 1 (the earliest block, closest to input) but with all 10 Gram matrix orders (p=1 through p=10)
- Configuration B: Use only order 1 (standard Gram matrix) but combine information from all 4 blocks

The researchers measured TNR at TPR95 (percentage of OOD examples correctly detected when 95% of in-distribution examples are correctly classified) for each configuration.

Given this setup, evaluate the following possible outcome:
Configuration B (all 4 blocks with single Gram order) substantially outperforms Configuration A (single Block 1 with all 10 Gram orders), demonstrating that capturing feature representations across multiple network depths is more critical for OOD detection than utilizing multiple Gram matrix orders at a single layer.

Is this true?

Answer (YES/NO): NO